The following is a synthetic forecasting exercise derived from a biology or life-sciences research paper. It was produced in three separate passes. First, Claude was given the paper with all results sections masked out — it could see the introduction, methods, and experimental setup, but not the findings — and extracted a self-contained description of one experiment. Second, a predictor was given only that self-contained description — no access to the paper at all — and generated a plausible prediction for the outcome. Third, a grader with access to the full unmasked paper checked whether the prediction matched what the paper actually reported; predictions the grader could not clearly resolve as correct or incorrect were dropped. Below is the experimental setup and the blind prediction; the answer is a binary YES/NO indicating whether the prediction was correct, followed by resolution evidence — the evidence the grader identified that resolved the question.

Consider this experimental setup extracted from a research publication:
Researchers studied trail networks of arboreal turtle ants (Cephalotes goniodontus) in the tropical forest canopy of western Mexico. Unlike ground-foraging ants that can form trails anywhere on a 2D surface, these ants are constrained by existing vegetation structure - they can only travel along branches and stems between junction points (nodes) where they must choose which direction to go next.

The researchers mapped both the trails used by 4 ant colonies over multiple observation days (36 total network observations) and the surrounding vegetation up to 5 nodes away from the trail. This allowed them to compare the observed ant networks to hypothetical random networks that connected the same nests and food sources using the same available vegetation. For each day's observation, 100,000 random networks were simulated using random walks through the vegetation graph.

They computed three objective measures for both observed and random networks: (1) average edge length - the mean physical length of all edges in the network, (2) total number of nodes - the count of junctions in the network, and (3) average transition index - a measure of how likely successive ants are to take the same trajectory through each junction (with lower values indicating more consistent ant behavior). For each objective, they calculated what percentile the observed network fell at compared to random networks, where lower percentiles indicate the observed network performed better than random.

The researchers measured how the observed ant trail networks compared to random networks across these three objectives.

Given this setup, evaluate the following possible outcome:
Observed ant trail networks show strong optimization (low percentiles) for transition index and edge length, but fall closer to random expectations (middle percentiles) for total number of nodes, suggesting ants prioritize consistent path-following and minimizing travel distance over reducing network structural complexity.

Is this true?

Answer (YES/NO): NO